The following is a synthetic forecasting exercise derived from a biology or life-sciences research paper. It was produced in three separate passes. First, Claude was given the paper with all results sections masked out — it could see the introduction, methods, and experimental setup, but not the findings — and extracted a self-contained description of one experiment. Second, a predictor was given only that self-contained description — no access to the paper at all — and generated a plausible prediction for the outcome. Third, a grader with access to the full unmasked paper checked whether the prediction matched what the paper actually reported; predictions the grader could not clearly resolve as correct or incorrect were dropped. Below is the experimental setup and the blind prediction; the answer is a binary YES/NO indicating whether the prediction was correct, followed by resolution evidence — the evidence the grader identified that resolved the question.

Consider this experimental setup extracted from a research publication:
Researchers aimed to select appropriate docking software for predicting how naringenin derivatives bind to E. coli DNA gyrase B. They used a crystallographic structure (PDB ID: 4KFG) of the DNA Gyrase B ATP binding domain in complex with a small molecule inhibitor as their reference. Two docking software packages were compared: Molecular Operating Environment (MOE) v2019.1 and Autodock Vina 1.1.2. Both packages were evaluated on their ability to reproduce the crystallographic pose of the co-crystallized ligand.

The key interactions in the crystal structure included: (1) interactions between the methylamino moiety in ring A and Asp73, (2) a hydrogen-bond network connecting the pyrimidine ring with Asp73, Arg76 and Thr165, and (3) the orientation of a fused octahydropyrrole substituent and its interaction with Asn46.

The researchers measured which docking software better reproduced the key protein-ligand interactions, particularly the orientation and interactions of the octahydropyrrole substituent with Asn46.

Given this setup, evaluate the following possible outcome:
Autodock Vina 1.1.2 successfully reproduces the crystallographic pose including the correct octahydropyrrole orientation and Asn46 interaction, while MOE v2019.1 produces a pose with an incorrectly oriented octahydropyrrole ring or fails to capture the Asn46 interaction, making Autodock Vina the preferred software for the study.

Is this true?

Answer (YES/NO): NO